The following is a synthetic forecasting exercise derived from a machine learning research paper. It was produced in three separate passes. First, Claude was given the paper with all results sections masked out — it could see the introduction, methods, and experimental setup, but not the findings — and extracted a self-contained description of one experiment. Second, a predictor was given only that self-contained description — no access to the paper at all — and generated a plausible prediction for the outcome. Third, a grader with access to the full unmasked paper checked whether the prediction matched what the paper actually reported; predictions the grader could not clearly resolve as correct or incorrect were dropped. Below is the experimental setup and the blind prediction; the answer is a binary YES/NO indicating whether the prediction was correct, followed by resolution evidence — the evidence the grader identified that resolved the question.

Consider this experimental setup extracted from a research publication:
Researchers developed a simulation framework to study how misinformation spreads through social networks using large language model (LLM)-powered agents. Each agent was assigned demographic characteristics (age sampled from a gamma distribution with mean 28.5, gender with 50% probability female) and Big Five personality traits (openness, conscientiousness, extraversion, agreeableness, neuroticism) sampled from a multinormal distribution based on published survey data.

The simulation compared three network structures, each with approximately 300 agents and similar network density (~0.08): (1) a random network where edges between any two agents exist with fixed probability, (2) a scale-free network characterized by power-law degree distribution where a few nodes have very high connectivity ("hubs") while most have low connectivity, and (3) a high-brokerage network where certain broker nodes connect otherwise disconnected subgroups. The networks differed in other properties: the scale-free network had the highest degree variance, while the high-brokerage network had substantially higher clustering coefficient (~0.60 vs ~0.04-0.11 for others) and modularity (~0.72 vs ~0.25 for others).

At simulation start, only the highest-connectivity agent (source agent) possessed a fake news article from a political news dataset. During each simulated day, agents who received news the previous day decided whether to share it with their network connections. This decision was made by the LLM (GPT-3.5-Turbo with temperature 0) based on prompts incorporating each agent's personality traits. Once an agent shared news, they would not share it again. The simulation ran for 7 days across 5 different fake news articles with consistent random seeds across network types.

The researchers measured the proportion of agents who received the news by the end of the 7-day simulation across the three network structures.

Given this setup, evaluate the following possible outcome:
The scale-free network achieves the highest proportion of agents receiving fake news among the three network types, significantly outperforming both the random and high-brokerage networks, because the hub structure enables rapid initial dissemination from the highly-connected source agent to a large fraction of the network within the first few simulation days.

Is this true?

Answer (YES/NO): YES